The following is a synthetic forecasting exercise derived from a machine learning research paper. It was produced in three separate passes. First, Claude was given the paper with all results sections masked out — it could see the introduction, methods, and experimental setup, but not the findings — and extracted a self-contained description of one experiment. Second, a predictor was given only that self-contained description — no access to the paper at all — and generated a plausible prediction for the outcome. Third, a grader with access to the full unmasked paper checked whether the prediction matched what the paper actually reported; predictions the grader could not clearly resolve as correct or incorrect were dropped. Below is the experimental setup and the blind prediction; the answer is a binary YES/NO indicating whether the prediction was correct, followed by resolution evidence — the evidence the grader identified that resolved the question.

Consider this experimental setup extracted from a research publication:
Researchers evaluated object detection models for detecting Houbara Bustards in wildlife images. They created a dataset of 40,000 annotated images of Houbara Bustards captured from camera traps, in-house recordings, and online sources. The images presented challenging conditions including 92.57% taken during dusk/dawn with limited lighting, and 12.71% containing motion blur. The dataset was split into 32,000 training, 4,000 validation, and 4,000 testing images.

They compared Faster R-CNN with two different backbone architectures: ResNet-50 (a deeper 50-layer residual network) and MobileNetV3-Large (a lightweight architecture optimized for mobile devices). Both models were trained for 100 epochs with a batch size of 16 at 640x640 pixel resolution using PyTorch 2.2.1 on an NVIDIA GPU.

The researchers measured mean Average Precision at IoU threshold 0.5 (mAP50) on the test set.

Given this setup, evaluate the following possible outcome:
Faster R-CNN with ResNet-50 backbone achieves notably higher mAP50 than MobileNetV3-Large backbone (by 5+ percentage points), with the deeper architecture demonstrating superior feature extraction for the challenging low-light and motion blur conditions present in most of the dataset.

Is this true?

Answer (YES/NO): NO